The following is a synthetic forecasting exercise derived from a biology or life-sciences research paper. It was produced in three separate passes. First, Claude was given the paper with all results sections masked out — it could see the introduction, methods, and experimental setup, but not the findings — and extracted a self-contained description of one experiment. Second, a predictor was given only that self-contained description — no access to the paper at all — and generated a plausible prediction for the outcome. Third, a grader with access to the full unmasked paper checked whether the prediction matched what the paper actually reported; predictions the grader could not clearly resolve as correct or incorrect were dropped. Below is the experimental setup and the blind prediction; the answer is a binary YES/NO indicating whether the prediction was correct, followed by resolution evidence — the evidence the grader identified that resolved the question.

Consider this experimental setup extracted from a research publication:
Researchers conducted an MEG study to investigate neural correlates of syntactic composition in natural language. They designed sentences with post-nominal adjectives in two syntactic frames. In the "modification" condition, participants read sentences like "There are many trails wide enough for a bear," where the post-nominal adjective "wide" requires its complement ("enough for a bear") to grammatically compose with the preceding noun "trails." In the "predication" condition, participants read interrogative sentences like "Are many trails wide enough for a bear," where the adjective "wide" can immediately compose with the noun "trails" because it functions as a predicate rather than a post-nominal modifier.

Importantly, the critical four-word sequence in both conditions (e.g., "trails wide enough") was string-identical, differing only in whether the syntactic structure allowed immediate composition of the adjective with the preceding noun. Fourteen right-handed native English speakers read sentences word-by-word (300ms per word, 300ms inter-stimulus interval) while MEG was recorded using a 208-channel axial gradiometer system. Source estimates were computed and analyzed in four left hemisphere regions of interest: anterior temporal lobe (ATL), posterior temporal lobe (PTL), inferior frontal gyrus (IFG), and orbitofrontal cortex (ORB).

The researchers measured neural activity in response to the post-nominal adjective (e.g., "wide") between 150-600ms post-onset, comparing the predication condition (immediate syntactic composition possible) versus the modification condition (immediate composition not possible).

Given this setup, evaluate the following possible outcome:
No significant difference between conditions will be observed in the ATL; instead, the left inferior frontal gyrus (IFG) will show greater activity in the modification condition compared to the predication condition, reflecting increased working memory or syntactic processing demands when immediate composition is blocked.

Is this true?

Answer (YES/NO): NO